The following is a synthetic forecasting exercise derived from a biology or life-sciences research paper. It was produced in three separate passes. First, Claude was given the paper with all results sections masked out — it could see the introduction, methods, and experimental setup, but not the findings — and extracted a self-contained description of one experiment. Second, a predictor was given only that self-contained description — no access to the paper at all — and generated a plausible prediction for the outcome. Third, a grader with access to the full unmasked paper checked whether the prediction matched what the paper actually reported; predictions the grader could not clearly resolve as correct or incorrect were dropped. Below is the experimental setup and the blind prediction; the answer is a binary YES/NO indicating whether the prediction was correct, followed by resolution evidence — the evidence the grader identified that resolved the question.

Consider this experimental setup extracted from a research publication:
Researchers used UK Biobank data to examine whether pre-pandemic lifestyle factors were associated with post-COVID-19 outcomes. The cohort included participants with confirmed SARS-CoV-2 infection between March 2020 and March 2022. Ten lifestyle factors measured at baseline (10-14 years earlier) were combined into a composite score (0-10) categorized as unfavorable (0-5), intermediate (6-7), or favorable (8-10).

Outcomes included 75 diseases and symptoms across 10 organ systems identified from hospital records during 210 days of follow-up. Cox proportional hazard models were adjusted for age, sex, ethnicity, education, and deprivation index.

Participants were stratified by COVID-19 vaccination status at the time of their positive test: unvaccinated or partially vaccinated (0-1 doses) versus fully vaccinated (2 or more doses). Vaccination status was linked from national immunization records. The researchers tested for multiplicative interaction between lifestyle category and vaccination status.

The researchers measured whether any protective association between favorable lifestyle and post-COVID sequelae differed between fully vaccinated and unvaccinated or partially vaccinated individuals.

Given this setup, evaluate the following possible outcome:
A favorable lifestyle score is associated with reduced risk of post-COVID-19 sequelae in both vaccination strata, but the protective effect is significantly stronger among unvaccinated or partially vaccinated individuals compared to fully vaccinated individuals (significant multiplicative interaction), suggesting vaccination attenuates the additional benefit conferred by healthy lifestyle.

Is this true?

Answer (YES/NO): NO